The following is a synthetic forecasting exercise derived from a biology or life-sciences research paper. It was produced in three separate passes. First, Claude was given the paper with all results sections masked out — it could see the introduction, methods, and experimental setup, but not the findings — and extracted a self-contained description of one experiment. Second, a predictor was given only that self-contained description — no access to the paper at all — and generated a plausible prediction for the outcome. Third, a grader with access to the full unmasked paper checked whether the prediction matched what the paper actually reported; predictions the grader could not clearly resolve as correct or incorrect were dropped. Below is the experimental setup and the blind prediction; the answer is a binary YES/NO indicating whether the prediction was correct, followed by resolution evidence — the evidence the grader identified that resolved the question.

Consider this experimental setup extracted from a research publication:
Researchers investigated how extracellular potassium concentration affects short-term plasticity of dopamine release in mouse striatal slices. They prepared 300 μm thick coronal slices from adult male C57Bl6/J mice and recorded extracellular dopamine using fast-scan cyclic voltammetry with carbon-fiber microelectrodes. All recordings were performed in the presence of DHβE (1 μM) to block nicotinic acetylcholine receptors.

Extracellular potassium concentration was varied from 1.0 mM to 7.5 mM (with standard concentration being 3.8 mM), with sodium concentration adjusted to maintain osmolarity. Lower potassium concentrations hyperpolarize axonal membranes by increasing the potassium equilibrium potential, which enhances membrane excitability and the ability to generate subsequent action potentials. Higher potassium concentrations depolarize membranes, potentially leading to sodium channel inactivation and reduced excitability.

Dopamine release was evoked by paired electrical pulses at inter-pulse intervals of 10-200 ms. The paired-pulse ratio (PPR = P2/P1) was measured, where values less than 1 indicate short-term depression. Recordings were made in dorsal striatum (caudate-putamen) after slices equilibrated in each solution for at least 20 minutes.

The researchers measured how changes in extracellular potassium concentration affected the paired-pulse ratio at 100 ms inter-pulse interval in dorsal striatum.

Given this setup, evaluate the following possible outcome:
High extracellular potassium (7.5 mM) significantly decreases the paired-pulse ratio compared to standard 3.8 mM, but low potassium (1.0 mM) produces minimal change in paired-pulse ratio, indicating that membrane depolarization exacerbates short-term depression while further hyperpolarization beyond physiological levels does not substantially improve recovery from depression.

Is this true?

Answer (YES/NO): NO